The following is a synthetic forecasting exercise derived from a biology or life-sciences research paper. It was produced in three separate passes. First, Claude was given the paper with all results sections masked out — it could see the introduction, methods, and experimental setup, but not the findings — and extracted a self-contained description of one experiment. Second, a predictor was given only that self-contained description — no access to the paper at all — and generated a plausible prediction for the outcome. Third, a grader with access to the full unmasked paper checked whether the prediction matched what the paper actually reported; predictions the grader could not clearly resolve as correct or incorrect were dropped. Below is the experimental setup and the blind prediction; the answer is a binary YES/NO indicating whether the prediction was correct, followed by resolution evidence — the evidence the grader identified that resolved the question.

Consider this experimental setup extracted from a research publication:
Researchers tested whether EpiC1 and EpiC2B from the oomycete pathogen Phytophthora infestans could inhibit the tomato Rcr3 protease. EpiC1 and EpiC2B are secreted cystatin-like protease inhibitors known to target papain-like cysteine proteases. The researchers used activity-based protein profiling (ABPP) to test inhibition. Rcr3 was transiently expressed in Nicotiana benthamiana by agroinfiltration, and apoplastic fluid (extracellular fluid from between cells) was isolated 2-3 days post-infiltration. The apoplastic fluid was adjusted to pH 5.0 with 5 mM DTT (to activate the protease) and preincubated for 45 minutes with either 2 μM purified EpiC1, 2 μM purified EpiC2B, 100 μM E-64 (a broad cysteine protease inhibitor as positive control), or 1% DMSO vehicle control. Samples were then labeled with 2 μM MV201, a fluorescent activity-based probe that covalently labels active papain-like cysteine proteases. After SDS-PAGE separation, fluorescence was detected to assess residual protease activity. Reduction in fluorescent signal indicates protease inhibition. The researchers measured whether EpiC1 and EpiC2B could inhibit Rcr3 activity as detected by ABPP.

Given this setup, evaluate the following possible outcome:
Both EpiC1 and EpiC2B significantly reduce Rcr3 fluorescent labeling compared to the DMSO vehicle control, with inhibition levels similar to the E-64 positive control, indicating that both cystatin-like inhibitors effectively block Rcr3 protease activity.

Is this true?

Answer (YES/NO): NO